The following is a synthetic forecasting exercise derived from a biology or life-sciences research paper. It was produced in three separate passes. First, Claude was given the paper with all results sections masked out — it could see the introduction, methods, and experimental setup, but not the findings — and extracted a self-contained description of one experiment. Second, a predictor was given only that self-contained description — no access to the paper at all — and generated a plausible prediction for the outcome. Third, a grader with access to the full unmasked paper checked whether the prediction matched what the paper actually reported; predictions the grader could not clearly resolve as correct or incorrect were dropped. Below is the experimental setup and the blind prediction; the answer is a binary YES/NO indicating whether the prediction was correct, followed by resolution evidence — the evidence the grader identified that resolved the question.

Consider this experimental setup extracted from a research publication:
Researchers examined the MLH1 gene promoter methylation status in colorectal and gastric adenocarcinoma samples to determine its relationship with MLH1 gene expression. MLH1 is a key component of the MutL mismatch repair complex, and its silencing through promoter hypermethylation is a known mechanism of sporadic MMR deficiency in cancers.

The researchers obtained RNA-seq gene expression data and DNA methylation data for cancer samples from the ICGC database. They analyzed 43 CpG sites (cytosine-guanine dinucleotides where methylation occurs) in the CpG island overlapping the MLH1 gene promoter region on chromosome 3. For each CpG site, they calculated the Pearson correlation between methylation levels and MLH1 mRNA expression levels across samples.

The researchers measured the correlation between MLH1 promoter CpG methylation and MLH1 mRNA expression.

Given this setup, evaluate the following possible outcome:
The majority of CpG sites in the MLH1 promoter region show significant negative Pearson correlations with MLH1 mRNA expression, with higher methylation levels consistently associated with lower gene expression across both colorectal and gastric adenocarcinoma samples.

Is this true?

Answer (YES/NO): YES